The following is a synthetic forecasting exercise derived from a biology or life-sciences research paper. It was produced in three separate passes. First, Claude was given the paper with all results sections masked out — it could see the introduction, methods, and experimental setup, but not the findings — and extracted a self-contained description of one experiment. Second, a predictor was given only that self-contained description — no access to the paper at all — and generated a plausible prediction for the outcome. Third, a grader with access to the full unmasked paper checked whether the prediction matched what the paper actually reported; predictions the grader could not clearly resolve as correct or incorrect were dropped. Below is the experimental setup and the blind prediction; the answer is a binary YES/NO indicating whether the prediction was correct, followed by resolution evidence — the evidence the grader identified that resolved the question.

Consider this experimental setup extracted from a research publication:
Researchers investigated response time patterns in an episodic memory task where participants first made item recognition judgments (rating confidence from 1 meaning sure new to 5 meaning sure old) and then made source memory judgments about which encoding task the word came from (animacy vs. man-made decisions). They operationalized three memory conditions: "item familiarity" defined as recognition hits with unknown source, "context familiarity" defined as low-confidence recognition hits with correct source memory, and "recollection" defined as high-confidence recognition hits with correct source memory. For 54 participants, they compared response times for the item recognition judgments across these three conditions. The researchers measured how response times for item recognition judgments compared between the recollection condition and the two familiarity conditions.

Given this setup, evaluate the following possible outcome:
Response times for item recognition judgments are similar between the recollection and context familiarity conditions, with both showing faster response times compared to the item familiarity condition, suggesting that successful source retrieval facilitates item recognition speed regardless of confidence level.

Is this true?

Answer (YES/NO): NO